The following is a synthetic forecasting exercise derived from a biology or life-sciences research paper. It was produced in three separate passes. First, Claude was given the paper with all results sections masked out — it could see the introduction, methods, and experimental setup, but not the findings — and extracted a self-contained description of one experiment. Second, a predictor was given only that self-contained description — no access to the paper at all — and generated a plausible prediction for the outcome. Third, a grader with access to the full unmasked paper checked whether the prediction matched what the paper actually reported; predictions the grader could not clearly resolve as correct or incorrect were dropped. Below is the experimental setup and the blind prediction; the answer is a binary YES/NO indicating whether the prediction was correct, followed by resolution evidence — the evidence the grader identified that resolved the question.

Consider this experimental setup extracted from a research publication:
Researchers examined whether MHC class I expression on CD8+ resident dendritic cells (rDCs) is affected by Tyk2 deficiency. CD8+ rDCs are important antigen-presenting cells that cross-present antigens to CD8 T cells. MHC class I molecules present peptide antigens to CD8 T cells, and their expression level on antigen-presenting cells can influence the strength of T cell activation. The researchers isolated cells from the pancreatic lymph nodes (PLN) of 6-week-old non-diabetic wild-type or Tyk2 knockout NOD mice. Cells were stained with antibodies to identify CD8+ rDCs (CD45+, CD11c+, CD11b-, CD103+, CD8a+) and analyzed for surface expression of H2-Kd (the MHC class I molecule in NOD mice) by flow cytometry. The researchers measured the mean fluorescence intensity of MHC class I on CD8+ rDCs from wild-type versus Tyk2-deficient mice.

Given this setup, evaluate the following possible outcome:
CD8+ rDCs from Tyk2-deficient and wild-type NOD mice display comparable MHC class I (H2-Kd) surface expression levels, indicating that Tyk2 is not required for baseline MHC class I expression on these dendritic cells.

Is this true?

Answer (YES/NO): NO